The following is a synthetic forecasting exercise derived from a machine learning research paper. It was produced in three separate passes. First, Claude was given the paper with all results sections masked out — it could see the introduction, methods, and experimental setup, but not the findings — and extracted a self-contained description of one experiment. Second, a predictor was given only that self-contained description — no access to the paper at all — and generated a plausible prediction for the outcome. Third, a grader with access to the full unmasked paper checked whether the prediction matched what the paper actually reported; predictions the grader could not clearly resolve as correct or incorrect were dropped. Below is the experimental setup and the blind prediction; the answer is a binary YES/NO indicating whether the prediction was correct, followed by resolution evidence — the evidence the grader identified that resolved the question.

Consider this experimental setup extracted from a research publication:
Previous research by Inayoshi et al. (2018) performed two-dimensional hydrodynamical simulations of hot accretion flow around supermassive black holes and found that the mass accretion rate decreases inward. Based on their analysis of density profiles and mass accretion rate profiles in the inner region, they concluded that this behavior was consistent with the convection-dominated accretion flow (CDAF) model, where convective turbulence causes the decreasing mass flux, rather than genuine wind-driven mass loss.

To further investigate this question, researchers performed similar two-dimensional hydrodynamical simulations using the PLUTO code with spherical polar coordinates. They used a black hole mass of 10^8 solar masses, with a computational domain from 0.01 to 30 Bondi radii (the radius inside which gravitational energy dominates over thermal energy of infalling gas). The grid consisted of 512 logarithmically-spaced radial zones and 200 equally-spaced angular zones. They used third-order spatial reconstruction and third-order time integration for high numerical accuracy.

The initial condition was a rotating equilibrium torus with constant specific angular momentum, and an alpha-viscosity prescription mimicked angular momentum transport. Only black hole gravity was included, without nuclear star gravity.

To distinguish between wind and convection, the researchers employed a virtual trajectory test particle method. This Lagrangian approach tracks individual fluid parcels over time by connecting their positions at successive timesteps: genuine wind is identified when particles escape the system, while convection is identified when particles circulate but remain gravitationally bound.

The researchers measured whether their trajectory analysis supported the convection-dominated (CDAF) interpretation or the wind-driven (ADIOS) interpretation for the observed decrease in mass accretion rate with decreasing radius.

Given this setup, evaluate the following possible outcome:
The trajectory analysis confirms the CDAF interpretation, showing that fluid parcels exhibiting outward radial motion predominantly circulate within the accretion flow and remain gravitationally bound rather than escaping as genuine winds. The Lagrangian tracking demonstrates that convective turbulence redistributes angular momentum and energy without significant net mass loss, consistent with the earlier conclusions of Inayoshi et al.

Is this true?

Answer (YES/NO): NO